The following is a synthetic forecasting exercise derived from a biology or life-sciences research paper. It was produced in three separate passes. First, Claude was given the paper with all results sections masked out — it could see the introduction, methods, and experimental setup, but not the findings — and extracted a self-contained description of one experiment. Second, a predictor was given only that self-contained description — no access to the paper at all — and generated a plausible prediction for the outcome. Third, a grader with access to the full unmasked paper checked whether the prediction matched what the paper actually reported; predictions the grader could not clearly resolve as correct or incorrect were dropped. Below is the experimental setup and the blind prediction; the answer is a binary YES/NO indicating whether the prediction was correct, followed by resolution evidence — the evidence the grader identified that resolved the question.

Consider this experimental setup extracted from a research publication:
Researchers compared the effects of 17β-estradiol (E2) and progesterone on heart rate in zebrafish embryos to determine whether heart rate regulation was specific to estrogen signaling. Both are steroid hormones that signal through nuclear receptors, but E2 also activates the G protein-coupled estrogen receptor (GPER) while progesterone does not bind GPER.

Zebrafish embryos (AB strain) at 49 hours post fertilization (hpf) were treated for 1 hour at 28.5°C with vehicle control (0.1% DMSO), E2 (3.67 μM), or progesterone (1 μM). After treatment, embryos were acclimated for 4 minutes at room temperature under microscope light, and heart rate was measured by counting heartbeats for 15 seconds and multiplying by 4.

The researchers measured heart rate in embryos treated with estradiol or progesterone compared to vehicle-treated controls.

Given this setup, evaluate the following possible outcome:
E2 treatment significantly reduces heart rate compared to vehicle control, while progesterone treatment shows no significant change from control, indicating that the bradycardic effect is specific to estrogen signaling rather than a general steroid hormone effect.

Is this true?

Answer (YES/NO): NO